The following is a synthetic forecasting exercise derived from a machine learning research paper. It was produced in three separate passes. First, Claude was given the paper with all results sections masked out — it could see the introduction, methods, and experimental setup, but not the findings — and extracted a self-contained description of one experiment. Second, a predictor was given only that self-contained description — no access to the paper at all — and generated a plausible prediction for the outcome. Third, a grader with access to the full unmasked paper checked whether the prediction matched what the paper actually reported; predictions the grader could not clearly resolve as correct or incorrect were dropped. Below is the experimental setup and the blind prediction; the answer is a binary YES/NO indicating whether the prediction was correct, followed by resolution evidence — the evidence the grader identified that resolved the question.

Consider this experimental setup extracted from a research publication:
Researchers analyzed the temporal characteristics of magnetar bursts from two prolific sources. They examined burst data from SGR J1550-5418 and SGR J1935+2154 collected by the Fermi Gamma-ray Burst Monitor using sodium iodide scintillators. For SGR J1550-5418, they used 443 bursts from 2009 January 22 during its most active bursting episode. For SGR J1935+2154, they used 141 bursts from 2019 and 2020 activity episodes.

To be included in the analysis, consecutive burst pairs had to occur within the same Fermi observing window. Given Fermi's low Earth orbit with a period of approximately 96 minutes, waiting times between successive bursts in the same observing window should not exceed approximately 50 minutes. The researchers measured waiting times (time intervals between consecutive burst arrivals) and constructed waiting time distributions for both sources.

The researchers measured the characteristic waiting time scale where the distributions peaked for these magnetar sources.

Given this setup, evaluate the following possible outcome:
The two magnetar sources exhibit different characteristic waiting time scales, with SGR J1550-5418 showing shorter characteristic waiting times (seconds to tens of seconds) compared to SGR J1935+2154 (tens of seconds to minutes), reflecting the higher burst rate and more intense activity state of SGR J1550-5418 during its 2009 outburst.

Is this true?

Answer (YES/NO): NO